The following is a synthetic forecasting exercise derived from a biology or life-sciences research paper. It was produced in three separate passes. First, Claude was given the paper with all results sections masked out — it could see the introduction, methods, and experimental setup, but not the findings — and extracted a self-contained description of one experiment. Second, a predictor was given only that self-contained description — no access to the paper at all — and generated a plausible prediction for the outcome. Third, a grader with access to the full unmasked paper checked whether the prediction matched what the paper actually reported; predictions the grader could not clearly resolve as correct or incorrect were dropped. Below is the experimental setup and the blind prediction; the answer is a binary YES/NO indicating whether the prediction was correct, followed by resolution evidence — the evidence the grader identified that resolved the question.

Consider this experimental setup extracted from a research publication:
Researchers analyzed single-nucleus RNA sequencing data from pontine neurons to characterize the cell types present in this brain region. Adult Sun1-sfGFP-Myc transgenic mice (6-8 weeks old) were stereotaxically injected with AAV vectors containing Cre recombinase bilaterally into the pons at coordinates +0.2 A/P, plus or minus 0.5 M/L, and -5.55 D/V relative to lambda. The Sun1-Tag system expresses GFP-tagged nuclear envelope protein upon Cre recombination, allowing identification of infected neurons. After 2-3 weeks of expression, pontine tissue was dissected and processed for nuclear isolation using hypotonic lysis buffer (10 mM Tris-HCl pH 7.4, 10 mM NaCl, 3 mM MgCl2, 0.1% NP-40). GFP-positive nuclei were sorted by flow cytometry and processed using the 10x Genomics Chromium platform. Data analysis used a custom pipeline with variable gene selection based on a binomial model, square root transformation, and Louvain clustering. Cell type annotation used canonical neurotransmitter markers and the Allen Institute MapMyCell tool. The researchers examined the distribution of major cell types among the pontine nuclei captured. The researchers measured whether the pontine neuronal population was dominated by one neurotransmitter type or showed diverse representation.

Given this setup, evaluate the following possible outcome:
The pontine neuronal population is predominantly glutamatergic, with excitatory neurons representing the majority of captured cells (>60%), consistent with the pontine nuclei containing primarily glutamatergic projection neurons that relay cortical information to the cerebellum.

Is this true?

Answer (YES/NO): YES